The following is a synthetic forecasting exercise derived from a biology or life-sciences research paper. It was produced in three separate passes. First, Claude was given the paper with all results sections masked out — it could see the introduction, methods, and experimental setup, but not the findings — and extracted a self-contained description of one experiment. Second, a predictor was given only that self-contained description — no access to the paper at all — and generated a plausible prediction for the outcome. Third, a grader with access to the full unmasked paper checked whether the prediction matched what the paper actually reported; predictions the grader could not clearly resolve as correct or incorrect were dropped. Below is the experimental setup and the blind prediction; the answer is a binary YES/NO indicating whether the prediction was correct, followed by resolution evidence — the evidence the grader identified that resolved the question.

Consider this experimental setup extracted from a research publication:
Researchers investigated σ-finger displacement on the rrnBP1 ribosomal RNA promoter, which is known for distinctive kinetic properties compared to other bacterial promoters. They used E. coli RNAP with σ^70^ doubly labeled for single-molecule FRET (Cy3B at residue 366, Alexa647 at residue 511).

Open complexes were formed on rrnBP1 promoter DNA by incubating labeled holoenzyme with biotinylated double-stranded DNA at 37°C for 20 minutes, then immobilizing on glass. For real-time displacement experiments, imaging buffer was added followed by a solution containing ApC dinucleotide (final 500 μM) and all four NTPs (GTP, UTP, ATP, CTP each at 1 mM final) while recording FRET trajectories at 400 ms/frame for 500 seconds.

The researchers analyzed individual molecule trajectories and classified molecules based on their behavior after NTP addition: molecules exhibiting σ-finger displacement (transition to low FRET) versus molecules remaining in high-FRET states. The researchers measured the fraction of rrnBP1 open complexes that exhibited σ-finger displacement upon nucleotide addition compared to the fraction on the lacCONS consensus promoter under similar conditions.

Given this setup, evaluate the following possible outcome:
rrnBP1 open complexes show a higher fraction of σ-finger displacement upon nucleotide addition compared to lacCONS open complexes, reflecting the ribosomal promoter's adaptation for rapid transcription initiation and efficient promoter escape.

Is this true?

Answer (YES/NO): YES